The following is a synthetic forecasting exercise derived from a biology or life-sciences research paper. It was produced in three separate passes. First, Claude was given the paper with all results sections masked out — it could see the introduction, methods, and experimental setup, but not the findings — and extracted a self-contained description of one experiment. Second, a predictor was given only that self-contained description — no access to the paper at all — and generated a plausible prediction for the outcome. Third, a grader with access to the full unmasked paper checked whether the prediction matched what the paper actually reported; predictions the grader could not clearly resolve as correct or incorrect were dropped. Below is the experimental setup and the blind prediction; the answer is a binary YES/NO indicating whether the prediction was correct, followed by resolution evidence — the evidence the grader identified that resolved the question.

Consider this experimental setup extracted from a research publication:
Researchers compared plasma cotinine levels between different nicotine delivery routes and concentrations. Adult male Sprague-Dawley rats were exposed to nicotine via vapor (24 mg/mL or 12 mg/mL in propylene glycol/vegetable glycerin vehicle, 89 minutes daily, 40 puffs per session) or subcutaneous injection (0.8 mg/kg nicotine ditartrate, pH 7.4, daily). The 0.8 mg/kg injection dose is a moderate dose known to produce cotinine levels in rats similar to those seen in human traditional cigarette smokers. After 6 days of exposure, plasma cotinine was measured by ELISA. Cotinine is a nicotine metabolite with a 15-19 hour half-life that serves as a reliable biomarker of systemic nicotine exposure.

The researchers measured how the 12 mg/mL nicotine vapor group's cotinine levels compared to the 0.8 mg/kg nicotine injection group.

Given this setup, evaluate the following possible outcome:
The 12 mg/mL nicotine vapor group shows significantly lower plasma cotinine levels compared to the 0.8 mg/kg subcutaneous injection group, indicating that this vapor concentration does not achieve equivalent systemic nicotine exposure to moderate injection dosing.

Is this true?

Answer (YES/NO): YES